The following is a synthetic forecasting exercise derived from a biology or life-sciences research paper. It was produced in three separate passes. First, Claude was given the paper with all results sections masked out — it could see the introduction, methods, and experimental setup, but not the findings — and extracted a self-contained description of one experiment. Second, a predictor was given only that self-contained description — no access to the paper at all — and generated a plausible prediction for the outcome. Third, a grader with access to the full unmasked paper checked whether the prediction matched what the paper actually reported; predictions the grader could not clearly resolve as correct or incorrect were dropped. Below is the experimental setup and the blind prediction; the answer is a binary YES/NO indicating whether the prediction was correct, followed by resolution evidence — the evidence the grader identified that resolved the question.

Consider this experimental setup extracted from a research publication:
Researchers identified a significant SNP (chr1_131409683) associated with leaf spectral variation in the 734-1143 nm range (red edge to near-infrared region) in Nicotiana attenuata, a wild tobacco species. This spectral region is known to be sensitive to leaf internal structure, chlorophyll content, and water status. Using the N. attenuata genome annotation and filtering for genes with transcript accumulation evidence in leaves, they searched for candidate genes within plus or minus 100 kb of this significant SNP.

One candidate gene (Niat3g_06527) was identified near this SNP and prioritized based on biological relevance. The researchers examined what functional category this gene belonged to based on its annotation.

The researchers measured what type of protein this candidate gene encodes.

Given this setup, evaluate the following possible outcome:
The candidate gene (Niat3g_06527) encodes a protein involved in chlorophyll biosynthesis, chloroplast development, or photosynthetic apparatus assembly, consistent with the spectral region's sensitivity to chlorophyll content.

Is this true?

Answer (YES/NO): NO